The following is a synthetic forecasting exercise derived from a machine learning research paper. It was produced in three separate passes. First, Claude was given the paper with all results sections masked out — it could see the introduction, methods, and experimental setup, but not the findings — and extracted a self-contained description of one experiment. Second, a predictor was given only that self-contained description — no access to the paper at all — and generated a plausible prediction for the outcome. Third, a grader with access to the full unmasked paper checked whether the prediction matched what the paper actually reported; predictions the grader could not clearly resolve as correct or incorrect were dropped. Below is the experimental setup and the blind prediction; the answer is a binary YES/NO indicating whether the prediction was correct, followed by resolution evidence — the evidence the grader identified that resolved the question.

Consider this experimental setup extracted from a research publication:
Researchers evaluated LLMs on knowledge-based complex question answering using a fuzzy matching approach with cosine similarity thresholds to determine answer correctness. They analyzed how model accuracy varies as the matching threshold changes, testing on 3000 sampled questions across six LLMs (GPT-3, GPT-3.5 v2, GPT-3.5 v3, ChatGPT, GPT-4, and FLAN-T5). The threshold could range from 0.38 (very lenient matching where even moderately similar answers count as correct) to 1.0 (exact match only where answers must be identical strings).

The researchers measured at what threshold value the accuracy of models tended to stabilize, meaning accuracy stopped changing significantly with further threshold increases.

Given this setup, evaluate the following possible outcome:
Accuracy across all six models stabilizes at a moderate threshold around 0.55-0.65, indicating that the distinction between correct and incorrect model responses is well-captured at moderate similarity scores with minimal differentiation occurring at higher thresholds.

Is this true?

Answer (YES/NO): NO